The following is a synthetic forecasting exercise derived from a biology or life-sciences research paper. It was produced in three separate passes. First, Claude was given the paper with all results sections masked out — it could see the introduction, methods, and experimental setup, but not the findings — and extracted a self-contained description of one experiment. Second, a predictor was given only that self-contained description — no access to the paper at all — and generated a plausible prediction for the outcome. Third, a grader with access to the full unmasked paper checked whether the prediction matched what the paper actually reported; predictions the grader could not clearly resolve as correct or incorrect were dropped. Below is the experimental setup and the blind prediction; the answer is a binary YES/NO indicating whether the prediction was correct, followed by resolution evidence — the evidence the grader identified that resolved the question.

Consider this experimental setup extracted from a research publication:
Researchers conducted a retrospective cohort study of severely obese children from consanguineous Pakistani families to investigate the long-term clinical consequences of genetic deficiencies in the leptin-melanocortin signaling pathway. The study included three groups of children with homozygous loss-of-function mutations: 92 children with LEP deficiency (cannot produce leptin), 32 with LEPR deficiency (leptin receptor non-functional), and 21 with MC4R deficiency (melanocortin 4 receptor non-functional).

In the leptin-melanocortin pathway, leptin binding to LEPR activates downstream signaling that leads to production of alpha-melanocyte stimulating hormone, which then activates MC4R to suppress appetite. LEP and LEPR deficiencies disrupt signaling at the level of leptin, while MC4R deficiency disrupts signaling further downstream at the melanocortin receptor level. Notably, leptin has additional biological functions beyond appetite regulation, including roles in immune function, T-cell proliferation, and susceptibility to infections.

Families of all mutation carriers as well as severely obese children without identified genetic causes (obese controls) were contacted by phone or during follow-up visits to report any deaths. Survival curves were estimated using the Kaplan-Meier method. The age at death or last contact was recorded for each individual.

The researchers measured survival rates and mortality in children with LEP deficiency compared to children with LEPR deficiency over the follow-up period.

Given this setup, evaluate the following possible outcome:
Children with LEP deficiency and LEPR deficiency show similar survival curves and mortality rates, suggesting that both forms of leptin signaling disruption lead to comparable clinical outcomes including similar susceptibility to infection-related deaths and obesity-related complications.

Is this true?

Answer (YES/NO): NO